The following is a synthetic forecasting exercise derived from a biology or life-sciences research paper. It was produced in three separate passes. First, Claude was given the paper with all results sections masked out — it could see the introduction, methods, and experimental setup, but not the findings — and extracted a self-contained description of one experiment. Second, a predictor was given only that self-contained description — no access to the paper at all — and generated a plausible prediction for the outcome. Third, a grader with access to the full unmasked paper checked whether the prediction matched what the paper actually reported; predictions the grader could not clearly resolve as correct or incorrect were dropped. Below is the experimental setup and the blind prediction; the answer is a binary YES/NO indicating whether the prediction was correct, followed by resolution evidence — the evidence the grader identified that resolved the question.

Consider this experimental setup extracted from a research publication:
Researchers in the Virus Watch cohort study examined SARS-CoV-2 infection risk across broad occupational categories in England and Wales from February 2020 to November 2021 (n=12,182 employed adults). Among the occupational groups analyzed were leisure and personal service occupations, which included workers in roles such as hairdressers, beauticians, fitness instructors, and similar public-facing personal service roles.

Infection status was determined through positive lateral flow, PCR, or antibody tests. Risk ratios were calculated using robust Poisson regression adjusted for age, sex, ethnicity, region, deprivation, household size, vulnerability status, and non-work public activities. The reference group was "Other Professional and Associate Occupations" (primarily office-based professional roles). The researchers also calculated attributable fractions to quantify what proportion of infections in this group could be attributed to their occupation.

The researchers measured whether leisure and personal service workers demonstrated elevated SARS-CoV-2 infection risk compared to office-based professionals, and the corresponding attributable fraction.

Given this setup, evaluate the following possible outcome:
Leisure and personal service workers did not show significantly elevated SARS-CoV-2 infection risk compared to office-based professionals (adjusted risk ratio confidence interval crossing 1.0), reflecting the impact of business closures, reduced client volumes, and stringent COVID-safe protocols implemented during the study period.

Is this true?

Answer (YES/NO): NO